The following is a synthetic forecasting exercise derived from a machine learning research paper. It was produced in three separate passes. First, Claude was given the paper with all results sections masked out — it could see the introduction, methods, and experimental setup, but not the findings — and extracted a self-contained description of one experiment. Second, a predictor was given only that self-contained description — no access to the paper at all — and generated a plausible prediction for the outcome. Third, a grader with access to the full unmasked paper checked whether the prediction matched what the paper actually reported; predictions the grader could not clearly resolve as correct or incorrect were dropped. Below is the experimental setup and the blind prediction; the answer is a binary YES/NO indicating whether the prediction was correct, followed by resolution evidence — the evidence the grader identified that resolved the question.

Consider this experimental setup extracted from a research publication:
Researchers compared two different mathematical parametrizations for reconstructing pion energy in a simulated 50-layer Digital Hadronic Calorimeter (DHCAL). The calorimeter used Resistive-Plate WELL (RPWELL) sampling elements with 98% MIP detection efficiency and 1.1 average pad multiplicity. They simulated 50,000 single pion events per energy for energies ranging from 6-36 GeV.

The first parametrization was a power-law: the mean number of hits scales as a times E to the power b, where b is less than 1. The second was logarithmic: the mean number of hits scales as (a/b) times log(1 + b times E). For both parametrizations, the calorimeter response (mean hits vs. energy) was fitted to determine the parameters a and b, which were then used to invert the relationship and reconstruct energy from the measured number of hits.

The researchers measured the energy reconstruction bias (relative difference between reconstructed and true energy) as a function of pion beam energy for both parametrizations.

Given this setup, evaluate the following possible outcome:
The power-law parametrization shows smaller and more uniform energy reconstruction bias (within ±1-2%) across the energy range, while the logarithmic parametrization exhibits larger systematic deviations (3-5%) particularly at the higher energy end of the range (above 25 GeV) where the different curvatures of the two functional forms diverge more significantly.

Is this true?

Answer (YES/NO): NO